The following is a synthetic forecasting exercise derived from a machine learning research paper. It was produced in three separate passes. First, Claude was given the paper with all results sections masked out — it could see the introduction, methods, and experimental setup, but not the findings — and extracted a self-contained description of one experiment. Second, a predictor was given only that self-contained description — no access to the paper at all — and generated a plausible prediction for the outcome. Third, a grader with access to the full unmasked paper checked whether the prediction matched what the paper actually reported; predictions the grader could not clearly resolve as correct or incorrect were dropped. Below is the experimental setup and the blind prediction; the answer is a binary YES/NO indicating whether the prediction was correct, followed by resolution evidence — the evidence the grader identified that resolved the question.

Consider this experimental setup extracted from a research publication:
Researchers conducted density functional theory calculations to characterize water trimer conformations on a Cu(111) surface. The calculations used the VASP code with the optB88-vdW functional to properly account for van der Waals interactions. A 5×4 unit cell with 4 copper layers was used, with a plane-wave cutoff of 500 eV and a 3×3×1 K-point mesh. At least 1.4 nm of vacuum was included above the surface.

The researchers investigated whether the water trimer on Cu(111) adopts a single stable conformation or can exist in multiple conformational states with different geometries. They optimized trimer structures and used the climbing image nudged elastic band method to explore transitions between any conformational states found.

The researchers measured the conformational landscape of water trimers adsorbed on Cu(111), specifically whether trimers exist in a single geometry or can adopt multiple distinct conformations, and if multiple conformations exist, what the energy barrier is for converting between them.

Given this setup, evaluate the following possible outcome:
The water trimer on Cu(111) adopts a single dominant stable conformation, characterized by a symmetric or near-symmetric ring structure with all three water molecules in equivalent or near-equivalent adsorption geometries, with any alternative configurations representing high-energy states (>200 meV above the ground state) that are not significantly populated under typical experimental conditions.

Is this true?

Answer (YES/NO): NO